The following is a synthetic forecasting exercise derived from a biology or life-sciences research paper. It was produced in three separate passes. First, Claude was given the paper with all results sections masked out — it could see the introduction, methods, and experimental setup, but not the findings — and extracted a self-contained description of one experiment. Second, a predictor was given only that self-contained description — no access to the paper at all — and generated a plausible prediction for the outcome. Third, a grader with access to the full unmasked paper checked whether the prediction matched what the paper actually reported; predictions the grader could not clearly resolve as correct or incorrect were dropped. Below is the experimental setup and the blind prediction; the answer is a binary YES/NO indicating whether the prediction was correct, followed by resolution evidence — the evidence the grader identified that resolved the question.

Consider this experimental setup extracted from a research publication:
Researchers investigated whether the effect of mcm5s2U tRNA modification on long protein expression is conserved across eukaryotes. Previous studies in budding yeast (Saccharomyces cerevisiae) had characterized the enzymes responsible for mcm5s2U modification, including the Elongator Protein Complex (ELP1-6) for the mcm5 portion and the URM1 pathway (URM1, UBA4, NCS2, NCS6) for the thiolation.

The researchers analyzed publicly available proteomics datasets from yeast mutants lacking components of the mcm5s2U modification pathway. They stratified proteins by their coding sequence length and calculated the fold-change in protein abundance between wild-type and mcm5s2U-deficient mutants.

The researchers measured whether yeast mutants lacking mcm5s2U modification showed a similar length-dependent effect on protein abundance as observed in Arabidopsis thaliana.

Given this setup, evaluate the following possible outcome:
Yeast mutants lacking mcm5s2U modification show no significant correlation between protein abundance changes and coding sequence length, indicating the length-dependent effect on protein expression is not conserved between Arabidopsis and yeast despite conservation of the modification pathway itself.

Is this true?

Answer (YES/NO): NO